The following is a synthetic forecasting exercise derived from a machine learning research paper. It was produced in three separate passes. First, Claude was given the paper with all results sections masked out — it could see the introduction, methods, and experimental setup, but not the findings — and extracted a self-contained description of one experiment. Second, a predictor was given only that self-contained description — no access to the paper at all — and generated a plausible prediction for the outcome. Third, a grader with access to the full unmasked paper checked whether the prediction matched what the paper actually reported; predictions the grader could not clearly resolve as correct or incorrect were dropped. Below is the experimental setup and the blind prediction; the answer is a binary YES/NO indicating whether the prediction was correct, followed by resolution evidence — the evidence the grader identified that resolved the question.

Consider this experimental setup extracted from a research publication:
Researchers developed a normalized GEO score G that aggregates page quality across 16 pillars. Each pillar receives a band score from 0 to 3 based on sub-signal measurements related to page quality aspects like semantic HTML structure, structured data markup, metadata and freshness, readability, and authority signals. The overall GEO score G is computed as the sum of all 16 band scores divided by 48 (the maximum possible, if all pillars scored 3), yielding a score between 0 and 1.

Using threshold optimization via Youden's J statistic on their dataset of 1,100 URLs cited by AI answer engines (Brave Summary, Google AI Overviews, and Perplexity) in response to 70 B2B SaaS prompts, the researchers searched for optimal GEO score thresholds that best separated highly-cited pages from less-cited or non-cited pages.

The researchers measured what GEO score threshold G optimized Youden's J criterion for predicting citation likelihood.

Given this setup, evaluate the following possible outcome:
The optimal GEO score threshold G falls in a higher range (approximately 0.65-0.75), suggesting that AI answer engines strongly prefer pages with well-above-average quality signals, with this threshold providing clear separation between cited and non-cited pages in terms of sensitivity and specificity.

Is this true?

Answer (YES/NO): YES